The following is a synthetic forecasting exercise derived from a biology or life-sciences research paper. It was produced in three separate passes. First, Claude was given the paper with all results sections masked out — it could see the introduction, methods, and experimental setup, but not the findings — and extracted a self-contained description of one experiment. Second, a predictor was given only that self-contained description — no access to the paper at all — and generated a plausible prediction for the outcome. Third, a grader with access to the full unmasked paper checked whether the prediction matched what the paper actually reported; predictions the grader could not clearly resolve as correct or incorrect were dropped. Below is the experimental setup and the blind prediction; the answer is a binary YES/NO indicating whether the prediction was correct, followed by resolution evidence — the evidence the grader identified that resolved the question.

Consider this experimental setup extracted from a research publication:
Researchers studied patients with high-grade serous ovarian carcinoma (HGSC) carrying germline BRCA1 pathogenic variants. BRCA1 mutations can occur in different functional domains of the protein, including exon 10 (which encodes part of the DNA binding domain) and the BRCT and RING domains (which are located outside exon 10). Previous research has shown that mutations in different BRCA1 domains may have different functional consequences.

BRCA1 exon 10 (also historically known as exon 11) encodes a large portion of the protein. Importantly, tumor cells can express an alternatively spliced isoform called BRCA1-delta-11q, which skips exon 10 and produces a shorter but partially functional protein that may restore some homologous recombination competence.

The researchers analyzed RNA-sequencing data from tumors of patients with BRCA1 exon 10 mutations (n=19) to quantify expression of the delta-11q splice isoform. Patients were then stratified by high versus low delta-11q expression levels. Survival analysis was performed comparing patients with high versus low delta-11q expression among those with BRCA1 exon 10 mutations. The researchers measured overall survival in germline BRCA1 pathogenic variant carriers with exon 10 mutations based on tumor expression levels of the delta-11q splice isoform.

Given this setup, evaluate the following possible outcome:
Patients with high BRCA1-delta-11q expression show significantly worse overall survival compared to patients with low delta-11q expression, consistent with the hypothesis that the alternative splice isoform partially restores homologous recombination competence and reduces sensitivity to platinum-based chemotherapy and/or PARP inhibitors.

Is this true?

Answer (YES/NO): NO